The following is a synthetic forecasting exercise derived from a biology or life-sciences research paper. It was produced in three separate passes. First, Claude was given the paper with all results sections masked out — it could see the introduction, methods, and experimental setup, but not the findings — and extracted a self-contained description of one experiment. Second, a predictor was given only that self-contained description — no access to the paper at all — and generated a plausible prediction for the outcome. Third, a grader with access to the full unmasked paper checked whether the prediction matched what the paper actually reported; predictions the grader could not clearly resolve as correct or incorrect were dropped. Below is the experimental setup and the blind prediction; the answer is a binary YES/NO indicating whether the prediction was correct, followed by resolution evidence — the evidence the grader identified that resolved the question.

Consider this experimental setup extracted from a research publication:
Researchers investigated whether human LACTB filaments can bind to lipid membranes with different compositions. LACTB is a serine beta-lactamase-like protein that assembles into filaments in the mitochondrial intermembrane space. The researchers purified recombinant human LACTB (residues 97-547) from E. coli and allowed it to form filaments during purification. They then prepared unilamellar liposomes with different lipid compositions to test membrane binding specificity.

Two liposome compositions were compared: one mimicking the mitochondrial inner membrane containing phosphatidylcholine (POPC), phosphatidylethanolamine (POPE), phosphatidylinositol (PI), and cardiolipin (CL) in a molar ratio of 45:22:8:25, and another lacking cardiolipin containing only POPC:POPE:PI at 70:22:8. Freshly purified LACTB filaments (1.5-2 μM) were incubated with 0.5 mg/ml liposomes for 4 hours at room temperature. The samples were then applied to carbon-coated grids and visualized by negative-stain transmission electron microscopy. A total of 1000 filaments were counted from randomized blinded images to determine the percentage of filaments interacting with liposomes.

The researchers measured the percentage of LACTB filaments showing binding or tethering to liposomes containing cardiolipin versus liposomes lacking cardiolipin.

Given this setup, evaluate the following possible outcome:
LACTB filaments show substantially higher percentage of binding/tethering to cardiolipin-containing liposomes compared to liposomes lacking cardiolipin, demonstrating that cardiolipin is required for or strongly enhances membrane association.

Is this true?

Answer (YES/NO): YES